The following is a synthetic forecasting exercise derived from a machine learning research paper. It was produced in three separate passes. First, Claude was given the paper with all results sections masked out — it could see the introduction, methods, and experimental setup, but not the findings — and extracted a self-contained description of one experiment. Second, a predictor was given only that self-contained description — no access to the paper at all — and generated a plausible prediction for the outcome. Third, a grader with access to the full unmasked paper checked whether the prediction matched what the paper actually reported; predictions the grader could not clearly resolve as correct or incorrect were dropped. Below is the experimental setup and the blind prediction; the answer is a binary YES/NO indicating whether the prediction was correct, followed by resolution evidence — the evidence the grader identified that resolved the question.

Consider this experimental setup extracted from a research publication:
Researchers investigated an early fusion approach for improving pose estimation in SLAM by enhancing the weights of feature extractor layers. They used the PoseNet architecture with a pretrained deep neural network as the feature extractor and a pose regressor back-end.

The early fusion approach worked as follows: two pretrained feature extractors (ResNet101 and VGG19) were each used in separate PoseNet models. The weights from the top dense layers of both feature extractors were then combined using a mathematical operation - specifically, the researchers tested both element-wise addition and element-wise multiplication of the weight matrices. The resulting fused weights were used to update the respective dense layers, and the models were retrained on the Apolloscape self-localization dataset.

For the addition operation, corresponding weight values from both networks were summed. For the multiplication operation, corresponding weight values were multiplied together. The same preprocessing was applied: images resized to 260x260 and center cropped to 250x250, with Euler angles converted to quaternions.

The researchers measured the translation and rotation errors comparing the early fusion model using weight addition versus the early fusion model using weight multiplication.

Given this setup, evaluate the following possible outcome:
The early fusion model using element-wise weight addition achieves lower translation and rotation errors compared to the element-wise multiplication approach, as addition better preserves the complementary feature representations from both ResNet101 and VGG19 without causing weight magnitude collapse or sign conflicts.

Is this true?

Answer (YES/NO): NO